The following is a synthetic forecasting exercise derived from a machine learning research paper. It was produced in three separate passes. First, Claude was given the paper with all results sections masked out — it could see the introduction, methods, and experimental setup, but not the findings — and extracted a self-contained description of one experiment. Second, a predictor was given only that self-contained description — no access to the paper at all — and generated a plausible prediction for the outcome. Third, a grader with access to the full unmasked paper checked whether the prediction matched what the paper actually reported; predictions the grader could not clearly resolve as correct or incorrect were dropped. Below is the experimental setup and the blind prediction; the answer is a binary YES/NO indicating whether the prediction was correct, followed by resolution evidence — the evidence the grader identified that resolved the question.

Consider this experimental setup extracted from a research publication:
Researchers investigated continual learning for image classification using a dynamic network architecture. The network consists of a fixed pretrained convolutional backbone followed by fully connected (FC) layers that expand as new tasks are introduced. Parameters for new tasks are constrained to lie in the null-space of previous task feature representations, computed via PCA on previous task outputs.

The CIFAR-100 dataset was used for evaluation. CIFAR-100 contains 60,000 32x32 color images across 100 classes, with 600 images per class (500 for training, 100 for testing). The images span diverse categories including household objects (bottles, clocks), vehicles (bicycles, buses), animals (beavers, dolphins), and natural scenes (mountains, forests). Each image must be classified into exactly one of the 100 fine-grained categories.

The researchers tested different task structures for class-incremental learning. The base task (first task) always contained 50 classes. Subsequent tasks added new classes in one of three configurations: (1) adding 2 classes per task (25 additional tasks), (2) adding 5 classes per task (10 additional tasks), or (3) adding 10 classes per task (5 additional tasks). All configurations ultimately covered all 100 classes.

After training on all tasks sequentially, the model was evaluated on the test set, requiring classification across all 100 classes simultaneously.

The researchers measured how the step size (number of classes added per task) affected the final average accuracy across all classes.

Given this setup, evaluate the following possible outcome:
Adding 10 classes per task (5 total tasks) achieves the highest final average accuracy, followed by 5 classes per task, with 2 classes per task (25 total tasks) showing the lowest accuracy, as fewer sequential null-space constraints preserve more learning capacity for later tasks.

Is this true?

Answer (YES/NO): NO